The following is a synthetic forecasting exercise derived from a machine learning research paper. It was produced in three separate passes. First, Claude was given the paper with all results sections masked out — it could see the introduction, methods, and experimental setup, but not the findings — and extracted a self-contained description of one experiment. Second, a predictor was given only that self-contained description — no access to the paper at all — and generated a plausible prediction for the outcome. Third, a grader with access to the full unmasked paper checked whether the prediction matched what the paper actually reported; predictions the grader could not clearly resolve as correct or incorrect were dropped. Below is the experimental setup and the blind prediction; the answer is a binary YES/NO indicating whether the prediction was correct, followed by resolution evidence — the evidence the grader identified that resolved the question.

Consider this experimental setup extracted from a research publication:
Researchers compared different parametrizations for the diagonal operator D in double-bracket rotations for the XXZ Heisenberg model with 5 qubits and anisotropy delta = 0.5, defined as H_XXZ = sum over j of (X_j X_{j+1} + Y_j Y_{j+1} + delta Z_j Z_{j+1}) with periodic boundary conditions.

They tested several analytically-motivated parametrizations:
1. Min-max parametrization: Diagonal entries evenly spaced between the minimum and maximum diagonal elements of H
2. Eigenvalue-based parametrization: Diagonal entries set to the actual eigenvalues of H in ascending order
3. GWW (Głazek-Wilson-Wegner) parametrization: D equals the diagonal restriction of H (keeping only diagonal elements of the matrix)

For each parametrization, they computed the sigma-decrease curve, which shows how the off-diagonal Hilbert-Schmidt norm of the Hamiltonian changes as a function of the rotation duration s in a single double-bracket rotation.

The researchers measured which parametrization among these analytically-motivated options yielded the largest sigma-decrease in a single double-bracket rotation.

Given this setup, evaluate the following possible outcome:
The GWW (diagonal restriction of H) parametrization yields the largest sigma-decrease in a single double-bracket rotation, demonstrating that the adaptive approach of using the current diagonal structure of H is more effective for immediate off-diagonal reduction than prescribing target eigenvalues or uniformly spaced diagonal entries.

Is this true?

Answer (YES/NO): YES